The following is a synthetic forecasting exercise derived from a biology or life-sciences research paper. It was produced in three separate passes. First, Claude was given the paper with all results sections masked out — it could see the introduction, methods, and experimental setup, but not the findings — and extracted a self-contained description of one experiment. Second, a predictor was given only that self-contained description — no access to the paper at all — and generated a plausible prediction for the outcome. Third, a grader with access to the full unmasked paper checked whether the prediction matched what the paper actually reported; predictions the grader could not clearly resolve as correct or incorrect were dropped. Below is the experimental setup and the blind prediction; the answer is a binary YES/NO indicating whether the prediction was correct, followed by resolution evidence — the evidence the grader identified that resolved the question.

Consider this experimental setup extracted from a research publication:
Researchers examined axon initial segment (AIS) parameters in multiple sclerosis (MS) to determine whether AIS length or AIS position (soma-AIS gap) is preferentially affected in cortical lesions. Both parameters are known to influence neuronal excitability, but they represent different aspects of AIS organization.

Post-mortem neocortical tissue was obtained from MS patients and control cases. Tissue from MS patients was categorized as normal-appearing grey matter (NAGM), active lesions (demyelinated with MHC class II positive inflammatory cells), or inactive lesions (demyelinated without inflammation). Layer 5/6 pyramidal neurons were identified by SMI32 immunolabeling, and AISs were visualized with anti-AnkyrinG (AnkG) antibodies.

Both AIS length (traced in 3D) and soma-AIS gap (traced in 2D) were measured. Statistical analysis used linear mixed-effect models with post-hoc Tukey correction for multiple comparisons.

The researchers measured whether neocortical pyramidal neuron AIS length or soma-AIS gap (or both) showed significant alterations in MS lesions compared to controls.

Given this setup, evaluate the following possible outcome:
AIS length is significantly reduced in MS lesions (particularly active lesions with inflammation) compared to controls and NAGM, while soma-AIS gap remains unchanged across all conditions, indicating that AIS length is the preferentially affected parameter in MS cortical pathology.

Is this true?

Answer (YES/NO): NO